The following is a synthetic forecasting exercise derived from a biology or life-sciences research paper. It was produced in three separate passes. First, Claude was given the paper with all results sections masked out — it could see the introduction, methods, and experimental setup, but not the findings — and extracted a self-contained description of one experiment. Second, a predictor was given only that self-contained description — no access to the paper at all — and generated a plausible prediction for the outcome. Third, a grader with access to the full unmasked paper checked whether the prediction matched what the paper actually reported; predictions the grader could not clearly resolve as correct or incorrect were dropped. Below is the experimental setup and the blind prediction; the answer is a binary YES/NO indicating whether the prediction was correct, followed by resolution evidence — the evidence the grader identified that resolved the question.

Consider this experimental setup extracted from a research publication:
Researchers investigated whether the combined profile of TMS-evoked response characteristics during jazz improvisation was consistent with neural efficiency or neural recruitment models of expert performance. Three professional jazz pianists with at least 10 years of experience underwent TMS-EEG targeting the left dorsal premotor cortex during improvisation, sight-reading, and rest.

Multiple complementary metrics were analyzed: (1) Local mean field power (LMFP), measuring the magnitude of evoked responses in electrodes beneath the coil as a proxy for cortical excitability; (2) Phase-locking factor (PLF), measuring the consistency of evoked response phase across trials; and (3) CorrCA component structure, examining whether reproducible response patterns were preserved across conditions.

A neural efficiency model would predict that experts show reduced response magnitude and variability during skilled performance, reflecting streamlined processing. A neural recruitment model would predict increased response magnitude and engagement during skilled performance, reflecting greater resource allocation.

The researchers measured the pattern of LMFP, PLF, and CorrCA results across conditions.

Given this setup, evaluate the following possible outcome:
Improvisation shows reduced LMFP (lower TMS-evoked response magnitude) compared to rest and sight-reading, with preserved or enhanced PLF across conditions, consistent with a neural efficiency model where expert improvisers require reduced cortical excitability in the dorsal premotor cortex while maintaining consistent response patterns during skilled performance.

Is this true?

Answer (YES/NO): NO